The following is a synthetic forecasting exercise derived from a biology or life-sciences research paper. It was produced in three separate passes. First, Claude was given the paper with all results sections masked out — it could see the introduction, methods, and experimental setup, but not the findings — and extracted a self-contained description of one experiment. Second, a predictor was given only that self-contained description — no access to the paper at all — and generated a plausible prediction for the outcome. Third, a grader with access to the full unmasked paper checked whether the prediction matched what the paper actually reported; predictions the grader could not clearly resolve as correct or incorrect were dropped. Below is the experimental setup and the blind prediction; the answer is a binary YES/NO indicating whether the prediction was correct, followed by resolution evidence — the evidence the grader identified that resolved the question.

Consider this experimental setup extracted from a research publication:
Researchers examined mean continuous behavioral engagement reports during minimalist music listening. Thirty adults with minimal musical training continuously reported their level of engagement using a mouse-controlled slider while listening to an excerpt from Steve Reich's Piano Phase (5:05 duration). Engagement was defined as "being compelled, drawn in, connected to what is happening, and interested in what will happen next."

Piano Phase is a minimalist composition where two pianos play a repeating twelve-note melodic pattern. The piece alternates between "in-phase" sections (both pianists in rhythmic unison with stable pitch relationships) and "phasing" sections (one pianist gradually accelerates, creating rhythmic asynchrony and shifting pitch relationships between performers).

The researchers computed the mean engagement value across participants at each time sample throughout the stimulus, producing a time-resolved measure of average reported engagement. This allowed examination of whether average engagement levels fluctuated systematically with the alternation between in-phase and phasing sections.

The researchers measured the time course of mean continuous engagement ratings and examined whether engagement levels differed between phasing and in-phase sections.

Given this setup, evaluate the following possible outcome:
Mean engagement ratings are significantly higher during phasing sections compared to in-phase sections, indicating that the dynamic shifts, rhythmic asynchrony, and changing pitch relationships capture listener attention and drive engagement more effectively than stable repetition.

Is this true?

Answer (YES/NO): NO